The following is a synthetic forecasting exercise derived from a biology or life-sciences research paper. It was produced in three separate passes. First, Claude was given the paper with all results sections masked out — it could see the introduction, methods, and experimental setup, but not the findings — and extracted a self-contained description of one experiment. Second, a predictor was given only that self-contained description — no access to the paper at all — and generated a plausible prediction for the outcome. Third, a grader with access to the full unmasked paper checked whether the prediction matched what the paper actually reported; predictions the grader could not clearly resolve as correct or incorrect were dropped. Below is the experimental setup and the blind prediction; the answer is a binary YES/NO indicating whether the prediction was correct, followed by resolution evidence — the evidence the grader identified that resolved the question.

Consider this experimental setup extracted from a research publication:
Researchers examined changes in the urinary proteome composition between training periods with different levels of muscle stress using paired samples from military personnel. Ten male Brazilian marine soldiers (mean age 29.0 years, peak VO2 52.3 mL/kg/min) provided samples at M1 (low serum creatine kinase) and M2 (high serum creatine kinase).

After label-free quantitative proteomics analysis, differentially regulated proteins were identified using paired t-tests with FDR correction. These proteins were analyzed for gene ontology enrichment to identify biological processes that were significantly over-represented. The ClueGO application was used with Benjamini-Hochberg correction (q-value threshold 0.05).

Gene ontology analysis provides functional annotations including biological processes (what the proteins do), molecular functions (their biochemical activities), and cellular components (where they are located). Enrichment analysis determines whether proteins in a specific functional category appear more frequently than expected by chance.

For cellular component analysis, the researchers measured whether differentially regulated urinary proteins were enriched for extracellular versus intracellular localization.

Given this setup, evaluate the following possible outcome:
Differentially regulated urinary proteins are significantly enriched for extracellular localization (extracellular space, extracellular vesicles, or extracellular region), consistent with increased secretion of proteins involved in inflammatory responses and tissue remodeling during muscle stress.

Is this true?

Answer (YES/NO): NO